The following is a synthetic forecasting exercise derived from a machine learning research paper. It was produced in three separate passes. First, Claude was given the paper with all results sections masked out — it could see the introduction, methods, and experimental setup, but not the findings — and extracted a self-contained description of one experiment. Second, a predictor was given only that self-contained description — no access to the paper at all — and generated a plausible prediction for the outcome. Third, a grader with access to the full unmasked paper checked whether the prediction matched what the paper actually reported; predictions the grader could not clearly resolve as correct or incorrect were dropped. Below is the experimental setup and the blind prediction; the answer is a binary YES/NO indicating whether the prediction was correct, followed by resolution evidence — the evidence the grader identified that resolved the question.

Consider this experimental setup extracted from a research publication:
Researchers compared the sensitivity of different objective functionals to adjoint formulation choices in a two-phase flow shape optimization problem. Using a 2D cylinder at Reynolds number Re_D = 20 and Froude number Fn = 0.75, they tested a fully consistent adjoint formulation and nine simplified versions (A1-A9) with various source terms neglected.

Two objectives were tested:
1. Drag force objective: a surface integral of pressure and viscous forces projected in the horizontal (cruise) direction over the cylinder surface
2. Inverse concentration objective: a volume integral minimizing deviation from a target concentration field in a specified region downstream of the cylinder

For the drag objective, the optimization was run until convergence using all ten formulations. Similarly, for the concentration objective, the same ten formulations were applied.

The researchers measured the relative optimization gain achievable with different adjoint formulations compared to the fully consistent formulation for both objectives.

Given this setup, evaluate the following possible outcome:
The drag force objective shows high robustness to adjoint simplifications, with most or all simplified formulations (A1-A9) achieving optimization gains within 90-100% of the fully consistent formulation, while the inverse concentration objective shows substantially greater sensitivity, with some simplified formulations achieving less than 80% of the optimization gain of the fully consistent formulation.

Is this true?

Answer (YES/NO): YES